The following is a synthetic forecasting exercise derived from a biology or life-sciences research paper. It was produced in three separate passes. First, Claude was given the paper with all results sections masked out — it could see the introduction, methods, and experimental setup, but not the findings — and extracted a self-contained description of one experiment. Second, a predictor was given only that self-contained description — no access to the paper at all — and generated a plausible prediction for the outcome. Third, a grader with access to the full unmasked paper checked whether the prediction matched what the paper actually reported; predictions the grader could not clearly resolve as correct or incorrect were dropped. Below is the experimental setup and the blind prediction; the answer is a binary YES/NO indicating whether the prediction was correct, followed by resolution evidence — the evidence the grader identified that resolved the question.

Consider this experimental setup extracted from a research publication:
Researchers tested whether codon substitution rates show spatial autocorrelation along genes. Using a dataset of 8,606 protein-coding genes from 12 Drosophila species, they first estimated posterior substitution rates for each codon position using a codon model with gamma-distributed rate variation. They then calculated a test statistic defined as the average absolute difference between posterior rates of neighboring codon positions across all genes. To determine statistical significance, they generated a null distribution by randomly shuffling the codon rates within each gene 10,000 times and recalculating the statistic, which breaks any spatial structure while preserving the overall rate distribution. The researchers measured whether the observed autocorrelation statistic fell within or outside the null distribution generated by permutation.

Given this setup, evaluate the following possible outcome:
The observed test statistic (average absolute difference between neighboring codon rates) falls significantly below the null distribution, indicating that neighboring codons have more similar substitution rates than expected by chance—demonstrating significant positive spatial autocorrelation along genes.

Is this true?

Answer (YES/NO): YES